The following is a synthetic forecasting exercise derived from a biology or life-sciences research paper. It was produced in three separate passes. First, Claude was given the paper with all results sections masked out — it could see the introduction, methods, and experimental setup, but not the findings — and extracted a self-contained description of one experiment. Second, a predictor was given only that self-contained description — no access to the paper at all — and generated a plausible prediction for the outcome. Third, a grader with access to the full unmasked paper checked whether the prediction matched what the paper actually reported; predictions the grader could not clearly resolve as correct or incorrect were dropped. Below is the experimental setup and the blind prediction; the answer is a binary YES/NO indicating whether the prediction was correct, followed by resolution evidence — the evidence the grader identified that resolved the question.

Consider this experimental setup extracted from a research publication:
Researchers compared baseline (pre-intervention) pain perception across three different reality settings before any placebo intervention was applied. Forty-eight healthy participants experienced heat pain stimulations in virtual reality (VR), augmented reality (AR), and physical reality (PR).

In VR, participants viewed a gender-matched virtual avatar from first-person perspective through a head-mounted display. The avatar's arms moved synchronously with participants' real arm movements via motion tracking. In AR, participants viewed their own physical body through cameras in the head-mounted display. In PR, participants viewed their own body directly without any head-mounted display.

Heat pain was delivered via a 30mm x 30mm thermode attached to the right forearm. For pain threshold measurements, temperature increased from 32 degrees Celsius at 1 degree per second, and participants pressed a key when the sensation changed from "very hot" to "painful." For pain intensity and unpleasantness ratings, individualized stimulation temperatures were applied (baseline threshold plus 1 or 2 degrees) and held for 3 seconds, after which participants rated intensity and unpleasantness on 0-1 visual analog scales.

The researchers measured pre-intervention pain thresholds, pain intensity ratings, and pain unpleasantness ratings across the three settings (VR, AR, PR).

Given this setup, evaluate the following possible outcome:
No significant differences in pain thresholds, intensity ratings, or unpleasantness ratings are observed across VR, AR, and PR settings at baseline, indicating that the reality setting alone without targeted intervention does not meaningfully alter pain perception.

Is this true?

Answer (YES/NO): NO